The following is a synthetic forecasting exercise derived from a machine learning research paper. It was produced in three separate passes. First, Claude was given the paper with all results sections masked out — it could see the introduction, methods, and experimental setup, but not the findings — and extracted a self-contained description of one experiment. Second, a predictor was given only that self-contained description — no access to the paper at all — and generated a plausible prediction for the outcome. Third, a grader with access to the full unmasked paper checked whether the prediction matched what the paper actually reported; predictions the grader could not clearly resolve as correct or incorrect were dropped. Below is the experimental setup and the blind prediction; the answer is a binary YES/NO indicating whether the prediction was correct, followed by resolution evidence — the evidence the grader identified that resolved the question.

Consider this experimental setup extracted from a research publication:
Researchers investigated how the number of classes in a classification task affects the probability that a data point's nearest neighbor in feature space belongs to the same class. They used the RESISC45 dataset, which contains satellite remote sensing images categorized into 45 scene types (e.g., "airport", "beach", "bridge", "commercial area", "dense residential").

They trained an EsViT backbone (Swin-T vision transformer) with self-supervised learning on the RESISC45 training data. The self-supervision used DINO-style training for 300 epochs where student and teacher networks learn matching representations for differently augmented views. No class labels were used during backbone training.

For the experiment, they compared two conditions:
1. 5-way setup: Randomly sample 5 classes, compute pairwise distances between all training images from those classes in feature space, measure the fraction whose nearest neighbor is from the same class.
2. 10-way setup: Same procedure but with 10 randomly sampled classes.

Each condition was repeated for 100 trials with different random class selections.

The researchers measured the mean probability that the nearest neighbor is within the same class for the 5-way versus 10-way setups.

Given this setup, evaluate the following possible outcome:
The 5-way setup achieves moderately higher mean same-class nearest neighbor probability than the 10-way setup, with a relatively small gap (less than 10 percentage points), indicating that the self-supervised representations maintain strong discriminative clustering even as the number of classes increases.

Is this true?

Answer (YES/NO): YES